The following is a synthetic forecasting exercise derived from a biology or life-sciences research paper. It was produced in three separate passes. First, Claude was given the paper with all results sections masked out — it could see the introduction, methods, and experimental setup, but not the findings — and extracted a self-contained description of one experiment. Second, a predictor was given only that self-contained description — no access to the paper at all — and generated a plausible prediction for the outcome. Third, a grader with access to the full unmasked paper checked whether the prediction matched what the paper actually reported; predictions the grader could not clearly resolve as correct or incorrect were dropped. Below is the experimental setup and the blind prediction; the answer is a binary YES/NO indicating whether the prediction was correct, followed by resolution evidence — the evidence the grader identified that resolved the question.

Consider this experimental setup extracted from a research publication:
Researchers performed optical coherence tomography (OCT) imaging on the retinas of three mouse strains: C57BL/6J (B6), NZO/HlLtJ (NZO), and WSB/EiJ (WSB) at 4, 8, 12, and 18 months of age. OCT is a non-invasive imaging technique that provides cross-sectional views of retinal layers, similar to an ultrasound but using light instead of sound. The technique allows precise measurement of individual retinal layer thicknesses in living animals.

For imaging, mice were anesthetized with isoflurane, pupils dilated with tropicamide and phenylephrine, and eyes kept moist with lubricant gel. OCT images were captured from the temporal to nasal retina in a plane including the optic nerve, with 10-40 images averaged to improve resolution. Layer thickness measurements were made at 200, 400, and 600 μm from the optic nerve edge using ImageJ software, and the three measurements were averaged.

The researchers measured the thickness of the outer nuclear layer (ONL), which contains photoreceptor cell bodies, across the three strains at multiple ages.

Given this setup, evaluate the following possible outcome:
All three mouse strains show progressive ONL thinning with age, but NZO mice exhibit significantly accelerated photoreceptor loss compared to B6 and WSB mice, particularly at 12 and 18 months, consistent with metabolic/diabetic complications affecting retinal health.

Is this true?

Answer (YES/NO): NO